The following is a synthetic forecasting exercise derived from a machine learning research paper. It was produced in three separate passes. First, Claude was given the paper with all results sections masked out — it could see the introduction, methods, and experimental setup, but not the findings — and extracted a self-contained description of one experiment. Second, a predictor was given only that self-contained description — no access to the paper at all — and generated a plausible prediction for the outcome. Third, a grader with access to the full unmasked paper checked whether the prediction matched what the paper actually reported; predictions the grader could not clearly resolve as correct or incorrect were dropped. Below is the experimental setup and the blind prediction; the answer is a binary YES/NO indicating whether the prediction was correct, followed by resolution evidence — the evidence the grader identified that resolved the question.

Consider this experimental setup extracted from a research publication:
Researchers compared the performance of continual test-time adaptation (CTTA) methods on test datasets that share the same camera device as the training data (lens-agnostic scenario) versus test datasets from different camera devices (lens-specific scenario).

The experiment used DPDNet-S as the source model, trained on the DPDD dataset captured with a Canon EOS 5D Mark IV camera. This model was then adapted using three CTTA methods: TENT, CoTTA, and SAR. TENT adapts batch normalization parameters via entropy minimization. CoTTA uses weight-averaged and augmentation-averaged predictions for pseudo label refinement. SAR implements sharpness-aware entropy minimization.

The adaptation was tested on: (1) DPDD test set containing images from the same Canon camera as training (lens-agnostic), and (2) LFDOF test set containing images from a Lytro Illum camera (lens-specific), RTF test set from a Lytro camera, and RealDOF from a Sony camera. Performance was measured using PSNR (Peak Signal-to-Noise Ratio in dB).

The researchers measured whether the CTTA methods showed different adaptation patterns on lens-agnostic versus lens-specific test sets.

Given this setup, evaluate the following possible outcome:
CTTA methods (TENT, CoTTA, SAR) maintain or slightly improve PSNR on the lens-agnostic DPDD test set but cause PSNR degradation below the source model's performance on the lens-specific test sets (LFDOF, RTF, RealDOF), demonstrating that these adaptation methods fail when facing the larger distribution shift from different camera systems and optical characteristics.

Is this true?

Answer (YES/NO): YES